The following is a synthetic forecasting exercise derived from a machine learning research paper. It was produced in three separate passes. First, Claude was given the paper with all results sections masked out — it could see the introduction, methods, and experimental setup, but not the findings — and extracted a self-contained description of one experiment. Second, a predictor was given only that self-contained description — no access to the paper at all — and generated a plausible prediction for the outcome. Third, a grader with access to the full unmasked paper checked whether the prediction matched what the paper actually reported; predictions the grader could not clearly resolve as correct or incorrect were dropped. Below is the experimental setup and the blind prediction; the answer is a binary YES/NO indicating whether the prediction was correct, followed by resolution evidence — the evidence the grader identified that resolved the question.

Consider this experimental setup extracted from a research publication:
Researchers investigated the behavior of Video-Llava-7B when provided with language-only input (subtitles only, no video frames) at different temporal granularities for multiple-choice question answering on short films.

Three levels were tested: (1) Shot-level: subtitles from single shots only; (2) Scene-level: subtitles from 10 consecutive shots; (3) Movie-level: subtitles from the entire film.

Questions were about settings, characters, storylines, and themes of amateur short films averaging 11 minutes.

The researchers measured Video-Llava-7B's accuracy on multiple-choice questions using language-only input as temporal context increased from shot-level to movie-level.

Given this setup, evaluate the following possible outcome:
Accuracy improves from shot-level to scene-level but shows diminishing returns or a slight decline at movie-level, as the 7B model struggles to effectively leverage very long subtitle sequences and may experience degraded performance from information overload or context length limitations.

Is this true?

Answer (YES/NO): NO